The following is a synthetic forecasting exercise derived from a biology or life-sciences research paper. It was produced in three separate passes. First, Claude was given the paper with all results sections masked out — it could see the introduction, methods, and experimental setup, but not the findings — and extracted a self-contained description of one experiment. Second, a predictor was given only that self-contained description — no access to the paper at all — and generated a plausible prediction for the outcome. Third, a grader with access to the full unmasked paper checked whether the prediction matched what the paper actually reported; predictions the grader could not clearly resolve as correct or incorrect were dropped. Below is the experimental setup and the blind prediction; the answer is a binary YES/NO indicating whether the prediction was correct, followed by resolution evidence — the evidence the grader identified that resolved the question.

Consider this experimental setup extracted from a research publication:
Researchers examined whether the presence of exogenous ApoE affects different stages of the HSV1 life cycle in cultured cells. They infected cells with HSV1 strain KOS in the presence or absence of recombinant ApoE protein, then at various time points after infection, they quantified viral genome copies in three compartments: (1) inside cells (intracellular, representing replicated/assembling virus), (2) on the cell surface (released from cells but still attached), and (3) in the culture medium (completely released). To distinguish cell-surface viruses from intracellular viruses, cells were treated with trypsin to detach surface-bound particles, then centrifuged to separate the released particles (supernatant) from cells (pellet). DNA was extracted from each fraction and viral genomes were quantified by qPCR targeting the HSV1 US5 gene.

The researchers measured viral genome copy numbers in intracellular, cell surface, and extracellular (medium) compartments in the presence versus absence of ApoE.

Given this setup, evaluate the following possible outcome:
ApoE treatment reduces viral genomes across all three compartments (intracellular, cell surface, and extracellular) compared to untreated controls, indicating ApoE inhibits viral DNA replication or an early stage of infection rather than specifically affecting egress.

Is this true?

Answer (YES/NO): NO